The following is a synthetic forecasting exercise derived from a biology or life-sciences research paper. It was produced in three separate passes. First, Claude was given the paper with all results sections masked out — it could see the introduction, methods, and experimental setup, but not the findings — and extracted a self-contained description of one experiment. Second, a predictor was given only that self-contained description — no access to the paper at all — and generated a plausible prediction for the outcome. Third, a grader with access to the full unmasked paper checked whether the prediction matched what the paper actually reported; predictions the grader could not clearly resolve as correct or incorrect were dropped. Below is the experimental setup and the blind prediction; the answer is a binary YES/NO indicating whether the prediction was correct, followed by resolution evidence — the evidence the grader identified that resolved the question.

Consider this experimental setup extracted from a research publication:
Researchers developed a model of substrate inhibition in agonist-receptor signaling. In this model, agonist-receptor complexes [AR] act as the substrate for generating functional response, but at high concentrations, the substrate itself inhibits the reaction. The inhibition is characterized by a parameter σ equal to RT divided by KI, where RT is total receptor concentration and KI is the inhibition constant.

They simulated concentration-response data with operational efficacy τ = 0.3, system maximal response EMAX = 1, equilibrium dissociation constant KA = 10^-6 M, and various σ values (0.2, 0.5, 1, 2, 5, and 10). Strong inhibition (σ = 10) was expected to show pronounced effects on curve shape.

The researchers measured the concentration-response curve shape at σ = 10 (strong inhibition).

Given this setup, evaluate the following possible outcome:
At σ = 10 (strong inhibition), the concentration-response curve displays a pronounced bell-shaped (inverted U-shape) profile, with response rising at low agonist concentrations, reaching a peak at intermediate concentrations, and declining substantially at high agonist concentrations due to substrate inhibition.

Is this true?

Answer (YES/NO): YES